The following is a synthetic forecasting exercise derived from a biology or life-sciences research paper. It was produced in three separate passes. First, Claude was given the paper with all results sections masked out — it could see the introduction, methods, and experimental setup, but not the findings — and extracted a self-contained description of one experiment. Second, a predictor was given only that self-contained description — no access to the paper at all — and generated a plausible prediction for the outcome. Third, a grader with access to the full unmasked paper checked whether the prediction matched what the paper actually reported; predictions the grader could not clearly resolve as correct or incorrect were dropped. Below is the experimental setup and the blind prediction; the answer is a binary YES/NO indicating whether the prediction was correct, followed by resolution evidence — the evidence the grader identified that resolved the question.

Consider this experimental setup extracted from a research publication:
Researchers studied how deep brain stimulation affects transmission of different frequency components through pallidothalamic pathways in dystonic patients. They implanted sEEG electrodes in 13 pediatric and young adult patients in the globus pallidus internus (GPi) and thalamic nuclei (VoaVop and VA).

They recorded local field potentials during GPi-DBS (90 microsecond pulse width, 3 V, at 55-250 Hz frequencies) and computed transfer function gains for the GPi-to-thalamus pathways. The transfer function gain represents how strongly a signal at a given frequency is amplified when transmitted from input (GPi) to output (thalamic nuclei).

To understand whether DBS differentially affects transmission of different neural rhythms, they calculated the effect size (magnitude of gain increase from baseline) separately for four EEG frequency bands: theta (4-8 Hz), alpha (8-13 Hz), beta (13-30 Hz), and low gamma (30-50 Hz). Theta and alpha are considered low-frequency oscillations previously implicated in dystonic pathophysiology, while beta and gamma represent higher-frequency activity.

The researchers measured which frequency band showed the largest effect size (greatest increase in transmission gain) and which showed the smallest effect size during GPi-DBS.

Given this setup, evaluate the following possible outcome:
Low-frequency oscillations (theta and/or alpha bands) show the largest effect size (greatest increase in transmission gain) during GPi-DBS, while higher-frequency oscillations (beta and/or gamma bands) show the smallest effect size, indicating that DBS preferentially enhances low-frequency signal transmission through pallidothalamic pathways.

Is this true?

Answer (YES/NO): NO